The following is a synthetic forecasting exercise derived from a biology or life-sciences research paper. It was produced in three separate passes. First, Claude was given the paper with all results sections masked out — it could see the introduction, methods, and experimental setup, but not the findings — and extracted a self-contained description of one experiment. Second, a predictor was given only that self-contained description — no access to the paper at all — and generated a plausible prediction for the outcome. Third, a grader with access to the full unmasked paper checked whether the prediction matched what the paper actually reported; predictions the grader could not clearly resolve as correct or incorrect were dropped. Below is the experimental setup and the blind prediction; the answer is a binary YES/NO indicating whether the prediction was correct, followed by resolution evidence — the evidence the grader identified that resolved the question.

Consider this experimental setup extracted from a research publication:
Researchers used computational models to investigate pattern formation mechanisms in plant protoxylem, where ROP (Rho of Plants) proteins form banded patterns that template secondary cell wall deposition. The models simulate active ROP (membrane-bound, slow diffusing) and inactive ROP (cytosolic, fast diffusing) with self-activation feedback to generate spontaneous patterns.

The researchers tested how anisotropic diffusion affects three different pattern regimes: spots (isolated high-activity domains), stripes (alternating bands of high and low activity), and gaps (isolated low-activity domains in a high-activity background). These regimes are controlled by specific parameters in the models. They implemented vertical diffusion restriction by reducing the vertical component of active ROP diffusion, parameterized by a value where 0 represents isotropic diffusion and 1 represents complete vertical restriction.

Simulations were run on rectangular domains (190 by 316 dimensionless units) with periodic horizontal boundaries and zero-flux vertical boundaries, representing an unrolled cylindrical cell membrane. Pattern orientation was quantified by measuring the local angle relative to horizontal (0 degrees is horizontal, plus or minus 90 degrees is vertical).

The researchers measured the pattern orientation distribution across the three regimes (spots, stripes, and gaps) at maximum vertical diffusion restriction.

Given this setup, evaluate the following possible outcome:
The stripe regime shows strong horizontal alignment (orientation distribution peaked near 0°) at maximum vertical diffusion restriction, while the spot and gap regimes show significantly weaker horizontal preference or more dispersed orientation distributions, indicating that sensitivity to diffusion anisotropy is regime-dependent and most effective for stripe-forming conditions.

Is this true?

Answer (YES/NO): NO